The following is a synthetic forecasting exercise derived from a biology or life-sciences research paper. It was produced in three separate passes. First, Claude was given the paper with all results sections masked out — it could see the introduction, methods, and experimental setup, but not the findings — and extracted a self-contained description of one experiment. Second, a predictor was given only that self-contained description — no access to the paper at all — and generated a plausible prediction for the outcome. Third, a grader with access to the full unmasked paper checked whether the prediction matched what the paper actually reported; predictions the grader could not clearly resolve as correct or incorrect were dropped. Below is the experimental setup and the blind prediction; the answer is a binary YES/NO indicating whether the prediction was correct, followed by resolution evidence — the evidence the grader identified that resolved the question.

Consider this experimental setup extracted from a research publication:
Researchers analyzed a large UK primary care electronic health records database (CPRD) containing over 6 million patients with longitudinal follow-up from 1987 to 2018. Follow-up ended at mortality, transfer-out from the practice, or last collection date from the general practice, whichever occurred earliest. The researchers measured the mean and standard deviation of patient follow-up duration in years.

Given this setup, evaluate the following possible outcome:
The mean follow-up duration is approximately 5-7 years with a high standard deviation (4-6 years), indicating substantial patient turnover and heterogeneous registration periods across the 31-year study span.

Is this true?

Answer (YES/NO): NO